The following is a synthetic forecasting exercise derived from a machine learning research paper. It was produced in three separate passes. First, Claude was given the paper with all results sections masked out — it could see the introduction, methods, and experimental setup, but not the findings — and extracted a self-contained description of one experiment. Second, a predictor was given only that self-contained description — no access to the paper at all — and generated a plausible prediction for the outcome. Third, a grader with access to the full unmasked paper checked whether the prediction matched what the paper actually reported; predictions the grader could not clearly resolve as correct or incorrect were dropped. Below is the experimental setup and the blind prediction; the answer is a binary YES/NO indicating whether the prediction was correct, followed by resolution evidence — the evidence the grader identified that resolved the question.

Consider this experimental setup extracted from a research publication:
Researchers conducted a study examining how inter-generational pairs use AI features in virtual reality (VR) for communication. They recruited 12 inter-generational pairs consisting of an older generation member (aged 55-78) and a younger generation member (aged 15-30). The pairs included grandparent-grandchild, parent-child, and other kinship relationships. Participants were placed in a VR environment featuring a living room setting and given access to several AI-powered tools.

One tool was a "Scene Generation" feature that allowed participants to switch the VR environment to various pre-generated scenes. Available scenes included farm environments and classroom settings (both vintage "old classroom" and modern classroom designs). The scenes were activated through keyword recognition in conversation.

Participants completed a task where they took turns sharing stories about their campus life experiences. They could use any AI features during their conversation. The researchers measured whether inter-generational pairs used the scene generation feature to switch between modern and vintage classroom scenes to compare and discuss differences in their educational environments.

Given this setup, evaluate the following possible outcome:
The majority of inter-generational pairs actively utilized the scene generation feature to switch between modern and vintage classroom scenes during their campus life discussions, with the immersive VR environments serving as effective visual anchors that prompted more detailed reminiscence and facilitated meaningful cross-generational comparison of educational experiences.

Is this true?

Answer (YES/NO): NO